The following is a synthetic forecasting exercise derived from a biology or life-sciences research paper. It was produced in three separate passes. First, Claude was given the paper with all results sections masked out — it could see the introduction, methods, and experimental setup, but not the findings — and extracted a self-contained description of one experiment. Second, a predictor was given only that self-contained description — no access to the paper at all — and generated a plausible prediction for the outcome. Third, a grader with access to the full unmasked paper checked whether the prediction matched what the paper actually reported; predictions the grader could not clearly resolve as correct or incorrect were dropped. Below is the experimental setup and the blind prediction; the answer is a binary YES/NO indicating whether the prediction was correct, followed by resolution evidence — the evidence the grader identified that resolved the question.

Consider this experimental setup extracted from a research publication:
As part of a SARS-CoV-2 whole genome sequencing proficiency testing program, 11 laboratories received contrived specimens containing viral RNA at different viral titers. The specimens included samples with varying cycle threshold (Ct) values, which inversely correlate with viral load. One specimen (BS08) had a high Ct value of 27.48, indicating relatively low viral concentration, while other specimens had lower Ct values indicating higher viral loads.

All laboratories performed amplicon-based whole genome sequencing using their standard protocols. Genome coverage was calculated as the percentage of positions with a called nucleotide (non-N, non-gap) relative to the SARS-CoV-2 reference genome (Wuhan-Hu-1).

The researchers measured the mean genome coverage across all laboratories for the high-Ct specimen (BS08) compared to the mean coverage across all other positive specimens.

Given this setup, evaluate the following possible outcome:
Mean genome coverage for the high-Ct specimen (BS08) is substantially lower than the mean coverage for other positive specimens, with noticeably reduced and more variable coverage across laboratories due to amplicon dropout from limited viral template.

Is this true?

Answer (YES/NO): NO